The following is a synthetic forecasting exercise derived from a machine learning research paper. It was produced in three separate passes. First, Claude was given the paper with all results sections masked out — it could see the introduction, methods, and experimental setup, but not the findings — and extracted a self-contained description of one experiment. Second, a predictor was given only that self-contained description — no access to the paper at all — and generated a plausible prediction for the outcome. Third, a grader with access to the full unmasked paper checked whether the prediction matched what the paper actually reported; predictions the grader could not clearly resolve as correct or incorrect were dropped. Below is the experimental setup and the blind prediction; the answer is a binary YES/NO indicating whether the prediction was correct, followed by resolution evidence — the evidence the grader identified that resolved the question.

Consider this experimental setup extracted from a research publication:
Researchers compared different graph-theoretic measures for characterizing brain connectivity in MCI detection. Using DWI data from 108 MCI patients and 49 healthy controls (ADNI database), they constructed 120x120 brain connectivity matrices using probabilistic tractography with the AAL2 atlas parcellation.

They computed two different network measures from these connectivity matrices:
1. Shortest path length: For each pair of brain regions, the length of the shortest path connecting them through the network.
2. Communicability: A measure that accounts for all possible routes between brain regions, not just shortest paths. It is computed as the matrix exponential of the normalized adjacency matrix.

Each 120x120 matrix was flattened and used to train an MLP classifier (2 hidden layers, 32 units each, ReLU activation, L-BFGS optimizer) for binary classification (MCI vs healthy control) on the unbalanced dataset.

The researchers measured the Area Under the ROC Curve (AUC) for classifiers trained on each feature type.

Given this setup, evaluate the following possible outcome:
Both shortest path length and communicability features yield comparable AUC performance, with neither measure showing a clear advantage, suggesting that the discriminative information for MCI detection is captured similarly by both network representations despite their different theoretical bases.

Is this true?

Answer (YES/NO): NO